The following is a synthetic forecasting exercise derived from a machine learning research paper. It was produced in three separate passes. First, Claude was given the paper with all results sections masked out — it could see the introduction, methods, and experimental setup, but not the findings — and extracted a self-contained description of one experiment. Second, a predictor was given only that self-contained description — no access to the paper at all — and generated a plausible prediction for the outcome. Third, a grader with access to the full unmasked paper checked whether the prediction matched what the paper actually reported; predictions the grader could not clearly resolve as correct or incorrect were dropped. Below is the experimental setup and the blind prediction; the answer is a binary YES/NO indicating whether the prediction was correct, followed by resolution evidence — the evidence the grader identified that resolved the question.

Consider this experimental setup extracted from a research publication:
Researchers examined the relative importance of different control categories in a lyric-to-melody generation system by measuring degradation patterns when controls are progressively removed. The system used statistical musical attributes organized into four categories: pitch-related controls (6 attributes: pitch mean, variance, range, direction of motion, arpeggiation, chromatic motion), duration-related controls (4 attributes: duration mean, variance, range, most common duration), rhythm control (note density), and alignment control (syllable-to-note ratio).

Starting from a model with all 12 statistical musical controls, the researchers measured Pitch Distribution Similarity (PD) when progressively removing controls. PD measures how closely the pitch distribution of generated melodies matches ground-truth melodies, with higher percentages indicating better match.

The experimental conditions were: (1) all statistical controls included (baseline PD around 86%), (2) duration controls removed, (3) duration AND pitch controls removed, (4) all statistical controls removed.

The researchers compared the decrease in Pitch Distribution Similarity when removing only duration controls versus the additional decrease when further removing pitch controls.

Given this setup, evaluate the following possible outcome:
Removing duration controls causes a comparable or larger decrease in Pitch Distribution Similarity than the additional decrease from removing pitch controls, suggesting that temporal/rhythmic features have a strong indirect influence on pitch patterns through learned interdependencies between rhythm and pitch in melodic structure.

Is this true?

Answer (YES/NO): NO